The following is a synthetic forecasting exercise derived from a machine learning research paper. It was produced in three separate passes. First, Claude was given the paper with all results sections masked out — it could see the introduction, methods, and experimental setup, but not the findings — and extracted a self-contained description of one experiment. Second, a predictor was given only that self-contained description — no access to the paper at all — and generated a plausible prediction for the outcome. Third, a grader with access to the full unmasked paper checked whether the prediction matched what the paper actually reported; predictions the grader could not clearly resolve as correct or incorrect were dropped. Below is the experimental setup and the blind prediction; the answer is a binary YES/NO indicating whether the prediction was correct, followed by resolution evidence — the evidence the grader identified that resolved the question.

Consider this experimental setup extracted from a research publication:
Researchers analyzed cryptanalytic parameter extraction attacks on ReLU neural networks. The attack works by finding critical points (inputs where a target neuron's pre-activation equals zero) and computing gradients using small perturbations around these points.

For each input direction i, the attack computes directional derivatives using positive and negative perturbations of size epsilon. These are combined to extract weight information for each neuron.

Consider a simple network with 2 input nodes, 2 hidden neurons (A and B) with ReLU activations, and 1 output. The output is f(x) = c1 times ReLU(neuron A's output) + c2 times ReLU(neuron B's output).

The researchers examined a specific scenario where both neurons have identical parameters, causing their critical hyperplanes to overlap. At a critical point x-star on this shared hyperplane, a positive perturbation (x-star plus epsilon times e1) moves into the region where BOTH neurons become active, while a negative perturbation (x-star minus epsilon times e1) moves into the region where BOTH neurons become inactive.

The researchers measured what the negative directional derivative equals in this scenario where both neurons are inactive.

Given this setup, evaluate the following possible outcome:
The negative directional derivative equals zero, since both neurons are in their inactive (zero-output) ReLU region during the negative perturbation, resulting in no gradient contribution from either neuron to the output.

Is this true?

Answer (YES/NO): YES